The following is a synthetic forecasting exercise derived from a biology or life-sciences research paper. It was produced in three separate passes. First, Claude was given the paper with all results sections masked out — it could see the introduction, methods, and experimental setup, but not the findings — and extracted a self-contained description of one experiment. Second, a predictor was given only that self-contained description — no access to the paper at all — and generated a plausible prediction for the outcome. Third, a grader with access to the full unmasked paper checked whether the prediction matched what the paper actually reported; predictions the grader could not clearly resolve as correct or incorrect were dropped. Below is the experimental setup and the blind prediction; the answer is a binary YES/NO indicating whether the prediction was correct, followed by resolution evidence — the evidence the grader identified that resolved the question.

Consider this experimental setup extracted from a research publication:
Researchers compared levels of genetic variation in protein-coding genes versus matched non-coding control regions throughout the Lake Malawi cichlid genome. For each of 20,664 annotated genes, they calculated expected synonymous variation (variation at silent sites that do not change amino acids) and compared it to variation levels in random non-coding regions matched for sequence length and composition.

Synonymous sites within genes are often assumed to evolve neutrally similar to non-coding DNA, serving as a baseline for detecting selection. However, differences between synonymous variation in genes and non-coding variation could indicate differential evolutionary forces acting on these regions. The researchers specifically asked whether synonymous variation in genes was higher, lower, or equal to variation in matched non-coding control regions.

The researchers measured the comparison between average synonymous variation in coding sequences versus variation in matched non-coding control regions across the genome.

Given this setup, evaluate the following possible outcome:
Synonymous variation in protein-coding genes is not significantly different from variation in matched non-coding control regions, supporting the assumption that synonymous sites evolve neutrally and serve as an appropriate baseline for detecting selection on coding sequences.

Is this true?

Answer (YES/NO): NO